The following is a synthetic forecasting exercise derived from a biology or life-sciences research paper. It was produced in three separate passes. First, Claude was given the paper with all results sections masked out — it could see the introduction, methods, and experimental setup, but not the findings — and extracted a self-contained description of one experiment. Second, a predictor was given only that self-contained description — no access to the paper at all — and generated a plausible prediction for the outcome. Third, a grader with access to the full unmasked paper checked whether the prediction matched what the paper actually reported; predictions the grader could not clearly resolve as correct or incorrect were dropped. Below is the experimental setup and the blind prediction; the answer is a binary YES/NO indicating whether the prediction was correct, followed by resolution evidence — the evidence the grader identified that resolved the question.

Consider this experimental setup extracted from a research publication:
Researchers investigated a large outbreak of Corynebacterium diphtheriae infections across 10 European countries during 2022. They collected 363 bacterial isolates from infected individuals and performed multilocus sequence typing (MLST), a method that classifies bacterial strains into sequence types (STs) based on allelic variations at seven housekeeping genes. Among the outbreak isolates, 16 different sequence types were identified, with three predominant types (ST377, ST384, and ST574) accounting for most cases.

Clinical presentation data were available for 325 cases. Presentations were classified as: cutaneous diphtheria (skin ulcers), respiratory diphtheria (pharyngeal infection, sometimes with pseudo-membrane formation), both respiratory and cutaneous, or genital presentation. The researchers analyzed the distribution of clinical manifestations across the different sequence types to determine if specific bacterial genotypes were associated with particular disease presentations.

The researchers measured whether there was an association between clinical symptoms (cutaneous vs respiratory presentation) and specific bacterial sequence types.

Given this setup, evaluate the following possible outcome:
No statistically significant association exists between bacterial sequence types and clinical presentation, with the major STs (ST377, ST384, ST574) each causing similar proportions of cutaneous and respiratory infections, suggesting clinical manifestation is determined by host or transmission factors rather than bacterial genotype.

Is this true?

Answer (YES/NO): YES